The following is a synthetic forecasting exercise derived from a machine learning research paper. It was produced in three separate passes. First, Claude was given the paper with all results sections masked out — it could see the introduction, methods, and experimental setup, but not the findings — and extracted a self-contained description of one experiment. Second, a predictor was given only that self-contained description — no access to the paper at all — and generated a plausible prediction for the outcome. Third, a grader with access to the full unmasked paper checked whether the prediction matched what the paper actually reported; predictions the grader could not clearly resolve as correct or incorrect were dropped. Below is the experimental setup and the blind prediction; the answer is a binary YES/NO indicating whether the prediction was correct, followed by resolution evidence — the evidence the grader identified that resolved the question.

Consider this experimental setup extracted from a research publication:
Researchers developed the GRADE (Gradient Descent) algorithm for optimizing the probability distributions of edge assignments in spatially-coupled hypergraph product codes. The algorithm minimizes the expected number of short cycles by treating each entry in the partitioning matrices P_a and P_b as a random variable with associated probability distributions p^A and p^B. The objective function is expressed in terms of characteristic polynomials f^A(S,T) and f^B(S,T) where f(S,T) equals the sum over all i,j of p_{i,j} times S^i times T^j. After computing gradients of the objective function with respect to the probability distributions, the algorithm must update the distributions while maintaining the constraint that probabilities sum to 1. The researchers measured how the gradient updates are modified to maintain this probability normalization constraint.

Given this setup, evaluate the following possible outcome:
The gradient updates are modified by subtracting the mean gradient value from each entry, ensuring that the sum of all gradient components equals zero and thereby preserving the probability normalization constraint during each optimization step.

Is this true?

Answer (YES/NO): YES